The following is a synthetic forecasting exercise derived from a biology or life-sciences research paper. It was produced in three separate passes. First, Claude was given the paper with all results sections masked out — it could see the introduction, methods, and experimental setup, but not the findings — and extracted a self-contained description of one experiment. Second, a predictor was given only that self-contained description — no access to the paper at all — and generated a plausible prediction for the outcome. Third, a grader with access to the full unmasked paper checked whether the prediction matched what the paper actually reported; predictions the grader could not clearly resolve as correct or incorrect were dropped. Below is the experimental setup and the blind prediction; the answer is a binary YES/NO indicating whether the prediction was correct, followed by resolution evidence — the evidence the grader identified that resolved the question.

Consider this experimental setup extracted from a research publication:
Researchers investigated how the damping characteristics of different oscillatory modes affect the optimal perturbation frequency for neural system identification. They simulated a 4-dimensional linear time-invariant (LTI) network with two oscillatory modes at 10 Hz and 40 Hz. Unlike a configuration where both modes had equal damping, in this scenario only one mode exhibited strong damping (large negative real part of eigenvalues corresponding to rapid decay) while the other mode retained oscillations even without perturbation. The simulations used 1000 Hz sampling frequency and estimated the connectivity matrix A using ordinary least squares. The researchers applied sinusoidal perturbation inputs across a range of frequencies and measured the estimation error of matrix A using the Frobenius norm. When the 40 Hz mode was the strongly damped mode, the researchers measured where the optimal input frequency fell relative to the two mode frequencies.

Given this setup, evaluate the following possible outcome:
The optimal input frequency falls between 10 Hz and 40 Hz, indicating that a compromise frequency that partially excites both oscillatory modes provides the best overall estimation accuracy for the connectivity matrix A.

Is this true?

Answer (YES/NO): NO